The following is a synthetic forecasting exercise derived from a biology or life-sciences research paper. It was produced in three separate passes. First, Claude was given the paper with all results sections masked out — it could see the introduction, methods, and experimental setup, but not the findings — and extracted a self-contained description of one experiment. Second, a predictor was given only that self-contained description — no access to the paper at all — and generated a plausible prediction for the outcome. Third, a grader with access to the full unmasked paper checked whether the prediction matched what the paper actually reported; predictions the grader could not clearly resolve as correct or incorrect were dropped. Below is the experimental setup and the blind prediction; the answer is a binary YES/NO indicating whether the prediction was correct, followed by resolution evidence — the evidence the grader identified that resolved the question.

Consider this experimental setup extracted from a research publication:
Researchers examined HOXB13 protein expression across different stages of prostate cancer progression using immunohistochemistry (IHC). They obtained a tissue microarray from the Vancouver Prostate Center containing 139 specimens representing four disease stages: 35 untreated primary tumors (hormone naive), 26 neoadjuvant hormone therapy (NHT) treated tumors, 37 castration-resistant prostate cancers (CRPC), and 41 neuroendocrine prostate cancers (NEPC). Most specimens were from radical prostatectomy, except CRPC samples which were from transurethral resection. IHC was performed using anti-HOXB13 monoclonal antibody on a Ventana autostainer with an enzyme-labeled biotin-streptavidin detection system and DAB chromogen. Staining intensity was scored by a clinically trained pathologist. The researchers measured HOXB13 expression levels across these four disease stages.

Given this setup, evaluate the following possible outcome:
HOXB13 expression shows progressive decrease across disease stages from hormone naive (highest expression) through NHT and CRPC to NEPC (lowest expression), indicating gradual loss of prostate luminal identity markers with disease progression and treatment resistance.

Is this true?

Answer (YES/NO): NO